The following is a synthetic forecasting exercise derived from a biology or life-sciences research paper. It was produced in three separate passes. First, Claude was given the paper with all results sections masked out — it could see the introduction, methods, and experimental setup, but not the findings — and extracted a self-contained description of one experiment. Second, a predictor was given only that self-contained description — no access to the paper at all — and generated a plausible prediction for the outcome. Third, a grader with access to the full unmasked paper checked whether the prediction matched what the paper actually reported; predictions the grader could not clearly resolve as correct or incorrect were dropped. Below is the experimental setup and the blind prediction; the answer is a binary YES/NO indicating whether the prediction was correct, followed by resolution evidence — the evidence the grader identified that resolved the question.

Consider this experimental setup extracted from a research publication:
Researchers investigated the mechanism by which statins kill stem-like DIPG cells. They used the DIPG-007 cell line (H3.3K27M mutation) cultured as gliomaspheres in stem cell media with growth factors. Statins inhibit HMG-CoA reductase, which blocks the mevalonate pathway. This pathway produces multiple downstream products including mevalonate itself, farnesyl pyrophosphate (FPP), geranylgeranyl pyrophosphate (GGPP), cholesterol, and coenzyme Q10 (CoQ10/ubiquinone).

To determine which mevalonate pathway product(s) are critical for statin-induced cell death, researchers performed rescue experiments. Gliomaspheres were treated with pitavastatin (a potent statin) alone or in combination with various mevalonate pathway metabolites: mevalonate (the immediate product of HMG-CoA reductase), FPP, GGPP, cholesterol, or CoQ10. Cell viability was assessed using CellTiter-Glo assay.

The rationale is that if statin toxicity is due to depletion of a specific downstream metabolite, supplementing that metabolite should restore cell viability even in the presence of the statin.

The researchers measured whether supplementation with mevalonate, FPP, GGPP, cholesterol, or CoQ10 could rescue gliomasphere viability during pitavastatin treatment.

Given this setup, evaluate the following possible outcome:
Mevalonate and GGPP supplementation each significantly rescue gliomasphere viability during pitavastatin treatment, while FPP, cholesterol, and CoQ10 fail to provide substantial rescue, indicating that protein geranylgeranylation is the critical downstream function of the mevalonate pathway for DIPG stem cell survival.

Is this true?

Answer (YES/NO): NO